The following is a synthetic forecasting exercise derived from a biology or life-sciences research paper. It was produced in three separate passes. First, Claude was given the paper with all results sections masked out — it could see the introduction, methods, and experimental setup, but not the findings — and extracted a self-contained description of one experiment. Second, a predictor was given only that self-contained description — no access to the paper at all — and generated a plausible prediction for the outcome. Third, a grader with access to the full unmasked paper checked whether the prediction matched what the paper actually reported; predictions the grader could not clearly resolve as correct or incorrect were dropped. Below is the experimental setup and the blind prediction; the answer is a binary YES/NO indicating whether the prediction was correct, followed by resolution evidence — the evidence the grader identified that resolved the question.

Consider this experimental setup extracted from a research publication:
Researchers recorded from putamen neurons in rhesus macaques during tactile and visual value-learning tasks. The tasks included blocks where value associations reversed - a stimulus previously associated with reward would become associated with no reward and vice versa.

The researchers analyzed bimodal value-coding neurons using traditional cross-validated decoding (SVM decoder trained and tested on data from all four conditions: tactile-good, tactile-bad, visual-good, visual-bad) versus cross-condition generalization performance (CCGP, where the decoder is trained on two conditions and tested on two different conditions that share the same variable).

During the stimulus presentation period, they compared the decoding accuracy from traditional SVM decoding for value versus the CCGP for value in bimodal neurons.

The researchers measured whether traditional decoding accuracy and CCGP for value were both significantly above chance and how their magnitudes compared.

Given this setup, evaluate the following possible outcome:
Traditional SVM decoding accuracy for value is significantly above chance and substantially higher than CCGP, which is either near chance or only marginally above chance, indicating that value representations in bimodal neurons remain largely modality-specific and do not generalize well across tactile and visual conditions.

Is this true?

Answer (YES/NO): NO